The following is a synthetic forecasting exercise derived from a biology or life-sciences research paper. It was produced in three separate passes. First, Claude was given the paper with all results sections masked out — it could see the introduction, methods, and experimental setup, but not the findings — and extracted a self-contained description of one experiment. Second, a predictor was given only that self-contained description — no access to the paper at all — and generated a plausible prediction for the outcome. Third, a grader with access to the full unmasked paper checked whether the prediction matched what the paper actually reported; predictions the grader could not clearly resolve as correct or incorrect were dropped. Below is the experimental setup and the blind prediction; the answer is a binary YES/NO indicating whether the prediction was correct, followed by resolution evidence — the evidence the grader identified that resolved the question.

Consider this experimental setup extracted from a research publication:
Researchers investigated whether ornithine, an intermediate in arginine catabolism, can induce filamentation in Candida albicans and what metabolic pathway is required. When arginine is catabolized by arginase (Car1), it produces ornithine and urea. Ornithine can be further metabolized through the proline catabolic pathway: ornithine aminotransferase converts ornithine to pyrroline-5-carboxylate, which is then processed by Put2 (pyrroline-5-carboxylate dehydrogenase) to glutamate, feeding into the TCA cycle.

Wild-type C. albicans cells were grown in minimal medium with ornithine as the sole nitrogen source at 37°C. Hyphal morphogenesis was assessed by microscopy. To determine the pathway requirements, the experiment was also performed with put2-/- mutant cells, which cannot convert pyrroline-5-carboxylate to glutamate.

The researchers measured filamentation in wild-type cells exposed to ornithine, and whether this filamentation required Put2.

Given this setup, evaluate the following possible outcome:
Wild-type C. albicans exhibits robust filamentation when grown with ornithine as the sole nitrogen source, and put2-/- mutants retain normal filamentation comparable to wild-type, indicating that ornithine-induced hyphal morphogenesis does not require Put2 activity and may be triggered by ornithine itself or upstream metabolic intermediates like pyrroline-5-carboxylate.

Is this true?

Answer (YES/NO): NO